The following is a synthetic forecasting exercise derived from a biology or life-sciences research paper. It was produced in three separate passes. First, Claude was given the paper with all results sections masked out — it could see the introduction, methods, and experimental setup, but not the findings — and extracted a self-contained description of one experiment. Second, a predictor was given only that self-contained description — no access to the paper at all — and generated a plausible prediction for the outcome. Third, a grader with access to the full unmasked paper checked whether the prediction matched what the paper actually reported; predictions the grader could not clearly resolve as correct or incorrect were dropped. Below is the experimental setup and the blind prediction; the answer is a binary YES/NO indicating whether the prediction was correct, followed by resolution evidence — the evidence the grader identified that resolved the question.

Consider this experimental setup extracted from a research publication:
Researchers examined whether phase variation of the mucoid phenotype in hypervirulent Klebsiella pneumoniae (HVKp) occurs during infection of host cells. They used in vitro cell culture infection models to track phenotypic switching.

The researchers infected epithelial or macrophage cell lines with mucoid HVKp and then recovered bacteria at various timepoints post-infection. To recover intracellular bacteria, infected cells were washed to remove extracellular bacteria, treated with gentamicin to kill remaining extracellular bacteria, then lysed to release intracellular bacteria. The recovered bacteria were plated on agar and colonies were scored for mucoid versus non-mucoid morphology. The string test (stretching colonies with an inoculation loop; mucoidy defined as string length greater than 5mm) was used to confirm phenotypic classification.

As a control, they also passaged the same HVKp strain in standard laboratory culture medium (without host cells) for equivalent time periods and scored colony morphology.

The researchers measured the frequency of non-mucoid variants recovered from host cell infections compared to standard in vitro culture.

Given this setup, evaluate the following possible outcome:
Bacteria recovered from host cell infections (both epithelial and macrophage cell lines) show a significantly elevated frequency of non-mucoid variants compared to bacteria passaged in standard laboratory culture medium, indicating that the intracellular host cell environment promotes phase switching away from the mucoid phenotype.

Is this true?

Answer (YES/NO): YES